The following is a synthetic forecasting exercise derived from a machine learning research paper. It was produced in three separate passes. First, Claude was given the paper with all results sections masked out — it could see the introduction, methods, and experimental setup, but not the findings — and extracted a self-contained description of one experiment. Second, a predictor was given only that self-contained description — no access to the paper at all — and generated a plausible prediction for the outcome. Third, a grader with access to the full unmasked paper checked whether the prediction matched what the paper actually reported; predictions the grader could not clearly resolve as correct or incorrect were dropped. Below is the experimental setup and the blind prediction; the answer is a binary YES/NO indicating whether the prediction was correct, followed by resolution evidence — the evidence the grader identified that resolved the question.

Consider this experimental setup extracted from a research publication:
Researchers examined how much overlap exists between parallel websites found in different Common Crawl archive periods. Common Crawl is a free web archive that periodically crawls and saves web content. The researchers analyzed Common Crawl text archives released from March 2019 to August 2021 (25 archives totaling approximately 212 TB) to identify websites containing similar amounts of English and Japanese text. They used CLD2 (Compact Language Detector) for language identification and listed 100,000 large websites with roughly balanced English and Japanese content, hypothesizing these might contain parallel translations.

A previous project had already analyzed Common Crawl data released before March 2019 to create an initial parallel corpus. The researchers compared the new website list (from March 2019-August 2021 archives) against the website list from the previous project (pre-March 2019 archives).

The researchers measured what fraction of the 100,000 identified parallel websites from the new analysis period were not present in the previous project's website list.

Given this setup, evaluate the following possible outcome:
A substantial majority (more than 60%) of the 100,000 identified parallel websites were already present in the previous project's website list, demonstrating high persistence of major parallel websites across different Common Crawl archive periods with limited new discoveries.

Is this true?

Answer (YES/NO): NO